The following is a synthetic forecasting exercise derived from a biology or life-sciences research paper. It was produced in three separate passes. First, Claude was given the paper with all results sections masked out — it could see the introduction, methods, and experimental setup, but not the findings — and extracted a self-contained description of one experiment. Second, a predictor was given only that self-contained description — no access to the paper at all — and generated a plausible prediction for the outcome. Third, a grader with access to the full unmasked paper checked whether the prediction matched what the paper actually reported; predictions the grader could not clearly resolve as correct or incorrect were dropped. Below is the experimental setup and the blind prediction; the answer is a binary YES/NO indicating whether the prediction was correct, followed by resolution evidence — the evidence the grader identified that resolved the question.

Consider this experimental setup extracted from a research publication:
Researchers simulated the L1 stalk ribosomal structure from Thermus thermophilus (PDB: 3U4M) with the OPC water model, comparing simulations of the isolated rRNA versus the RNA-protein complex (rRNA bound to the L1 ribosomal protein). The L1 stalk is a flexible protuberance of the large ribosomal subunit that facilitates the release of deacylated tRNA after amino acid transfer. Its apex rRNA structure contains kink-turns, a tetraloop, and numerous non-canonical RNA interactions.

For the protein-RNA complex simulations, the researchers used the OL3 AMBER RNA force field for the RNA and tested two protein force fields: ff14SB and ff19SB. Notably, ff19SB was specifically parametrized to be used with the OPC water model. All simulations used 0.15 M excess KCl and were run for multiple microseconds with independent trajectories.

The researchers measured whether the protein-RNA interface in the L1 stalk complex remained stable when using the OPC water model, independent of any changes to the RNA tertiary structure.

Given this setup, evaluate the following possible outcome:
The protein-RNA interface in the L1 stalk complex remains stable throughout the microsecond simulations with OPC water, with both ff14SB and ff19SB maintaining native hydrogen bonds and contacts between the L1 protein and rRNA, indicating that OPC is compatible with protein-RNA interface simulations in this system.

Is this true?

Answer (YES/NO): NO